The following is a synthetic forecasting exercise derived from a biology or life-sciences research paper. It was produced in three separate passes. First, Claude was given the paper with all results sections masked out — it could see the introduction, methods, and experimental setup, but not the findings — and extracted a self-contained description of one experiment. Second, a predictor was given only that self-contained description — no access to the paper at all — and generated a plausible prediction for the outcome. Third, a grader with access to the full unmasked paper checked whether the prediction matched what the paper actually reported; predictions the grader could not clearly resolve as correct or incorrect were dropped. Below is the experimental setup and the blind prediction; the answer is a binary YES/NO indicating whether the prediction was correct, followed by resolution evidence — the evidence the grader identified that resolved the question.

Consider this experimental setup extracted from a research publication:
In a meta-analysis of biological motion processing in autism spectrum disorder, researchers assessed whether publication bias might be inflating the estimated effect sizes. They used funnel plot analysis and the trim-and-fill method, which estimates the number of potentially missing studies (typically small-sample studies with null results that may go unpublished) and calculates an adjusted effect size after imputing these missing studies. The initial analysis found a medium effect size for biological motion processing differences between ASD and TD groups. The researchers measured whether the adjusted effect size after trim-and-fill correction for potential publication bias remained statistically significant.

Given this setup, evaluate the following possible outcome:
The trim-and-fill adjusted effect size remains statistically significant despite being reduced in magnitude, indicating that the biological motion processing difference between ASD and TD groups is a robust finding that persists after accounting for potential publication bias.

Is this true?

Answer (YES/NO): YES